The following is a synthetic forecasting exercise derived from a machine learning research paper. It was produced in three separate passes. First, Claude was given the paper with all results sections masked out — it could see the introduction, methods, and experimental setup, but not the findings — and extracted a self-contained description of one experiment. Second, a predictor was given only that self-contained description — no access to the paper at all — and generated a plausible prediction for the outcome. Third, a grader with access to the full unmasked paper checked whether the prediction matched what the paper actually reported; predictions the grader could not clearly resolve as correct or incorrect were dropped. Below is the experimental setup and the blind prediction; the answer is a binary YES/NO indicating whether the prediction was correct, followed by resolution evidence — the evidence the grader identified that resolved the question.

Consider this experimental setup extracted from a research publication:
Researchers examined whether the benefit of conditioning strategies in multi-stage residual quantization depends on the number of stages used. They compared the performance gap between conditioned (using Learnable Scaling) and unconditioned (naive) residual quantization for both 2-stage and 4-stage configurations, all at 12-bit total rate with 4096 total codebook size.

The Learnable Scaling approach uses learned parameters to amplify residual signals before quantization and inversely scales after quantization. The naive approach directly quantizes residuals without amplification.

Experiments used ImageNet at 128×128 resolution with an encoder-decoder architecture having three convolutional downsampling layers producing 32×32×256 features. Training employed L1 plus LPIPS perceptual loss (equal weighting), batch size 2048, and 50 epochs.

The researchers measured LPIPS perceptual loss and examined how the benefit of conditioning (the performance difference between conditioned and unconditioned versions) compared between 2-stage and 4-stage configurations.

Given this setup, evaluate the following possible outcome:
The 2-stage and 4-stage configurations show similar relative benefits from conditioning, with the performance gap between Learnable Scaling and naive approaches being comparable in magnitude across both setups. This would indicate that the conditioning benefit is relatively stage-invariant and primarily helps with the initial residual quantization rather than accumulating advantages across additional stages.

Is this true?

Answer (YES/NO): NO